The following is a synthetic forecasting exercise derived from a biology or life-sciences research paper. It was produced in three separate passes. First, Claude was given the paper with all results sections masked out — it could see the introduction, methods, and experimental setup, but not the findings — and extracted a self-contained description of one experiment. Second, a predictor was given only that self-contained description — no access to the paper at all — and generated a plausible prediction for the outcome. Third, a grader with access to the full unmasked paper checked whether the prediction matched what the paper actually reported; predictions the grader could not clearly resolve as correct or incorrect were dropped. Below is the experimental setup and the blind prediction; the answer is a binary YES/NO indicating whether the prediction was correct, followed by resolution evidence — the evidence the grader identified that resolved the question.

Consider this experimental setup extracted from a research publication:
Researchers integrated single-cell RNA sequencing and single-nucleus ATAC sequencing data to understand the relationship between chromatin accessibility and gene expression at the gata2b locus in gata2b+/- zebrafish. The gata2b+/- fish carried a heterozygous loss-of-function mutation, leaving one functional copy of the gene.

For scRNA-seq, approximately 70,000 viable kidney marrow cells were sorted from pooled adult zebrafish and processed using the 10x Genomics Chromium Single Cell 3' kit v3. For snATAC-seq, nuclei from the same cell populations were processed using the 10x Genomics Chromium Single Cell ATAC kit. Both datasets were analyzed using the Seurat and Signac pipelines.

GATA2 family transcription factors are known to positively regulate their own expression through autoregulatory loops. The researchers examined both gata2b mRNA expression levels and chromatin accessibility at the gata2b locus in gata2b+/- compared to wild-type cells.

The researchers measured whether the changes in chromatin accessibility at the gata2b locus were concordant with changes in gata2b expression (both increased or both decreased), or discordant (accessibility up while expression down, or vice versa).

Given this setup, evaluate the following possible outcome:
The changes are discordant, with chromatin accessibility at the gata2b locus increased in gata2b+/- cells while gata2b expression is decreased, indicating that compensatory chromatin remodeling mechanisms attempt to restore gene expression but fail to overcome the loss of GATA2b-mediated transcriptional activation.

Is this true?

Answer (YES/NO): NO